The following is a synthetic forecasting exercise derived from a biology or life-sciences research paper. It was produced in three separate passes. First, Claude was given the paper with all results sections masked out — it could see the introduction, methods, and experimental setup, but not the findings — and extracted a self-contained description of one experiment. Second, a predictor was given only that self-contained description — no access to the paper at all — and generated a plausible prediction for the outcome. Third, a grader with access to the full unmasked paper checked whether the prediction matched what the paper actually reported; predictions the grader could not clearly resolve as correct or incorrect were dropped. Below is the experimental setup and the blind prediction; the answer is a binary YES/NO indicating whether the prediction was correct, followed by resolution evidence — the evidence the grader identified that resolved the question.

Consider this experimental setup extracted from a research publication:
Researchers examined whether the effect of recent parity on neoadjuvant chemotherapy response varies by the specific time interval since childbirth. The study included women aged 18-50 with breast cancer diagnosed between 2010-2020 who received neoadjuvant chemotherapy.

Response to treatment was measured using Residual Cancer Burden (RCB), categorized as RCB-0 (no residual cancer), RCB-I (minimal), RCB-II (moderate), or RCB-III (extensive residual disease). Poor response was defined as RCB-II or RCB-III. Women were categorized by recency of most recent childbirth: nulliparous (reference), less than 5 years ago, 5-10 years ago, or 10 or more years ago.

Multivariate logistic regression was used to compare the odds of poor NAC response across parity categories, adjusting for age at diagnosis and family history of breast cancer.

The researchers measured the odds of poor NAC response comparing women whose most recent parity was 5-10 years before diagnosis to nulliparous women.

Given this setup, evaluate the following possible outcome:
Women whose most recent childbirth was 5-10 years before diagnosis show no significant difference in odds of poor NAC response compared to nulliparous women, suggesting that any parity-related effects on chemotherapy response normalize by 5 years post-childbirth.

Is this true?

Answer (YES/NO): NO